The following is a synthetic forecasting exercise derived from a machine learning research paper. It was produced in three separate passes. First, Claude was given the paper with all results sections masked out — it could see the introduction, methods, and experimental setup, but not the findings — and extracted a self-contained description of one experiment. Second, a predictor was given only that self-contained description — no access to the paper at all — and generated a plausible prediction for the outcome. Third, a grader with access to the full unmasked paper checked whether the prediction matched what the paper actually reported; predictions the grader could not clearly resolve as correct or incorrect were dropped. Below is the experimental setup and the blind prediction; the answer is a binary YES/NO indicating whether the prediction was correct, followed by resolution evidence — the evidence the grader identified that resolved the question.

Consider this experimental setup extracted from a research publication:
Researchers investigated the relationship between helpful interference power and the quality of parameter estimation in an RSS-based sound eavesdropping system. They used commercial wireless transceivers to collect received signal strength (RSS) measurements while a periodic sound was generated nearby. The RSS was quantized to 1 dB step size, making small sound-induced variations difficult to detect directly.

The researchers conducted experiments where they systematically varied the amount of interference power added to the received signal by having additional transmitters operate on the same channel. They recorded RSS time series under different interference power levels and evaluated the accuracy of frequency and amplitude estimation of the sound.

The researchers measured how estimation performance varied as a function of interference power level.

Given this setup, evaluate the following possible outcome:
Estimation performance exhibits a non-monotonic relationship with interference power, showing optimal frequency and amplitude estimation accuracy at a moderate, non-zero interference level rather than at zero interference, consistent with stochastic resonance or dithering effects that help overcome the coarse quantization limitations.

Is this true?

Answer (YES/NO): YES